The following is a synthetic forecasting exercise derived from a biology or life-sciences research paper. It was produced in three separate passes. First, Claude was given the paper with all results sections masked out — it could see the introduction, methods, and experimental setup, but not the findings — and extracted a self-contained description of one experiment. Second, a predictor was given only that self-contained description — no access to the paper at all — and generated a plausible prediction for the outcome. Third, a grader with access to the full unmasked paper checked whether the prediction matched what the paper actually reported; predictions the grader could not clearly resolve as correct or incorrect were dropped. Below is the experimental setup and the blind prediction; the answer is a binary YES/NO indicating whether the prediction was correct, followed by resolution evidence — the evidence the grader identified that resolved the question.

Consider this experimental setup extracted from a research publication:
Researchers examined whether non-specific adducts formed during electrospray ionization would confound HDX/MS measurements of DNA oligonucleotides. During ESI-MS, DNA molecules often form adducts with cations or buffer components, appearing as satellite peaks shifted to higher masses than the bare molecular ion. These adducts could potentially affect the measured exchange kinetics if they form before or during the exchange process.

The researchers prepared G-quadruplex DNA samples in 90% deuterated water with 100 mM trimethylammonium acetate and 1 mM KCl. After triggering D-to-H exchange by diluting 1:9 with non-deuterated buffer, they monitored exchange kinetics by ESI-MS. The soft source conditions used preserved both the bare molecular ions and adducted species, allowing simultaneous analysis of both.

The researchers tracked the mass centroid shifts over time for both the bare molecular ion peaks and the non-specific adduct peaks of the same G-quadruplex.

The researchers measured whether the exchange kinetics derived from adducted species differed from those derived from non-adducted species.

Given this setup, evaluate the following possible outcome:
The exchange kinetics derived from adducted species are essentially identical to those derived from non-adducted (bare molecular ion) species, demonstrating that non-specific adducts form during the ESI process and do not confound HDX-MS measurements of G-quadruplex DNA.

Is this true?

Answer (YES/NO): YES